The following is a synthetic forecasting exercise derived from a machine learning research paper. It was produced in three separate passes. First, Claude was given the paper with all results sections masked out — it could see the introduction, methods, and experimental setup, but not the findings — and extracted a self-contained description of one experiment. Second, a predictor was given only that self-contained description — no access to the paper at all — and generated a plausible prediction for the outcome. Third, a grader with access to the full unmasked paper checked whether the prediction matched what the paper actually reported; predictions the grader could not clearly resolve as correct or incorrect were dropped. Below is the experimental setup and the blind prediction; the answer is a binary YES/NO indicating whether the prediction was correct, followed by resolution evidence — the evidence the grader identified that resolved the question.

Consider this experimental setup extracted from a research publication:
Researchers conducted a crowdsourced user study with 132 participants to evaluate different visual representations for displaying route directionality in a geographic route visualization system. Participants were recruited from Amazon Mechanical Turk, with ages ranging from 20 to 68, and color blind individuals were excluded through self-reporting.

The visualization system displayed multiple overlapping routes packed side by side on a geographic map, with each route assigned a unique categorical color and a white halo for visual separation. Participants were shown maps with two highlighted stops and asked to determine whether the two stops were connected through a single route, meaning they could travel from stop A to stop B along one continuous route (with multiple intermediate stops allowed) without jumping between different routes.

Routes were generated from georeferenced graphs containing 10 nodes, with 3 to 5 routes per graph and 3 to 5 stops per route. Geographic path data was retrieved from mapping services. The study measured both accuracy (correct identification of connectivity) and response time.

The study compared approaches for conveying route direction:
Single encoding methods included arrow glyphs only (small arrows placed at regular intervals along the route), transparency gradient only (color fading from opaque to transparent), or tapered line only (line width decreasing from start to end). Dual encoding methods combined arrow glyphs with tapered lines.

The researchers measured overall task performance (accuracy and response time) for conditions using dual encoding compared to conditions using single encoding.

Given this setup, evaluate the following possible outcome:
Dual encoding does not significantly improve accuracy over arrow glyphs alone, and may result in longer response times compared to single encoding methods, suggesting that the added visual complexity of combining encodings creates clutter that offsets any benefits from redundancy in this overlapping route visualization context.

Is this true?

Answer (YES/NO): NO